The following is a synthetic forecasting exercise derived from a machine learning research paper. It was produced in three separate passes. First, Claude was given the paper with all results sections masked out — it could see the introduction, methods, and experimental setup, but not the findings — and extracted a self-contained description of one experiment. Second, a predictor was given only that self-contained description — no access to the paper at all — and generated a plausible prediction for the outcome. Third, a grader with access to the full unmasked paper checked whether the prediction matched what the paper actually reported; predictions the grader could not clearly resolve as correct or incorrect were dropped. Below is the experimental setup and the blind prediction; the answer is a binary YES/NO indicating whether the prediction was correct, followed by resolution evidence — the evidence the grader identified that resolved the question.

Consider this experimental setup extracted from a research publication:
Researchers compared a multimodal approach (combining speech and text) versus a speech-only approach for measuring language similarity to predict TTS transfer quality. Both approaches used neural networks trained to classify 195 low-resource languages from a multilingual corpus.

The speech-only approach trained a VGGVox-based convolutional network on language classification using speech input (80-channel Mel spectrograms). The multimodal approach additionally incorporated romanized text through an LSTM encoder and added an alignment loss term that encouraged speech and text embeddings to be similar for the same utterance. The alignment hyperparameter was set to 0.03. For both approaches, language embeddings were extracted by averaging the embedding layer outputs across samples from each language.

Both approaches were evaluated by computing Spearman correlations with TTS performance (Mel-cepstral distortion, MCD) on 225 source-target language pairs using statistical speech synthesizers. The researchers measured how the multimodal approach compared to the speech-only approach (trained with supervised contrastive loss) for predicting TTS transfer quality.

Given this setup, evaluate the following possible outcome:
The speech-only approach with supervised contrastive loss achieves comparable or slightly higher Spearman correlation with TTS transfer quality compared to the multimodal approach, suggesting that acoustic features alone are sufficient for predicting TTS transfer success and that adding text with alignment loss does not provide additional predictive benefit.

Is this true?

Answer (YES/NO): YES